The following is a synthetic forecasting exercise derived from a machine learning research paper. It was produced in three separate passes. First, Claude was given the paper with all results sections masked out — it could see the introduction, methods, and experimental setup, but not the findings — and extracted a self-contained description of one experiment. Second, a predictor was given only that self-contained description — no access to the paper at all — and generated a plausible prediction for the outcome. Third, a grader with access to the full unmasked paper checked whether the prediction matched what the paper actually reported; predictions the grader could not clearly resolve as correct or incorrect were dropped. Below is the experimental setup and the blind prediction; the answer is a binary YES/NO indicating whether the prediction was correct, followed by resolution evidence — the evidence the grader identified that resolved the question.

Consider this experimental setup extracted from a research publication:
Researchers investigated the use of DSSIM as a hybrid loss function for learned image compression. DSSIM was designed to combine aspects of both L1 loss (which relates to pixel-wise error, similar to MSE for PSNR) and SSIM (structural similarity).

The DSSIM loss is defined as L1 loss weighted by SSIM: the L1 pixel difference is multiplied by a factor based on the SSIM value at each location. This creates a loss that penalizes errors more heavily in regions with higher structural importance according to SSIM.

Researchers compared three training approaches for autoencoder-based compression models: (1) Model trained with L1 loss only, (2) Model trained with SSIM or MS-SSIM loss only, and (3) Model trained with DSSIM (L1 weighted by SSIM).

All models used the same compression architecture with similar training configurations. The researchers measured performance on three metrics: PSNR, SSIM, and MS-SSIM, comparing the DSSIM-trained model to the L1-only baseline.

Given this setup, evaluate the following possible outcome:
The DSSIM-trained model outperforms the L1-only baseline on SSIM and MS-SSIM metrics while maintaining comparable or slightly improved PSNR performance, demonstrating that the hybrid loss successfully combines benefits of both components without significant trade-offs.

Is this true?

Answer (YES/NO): YES